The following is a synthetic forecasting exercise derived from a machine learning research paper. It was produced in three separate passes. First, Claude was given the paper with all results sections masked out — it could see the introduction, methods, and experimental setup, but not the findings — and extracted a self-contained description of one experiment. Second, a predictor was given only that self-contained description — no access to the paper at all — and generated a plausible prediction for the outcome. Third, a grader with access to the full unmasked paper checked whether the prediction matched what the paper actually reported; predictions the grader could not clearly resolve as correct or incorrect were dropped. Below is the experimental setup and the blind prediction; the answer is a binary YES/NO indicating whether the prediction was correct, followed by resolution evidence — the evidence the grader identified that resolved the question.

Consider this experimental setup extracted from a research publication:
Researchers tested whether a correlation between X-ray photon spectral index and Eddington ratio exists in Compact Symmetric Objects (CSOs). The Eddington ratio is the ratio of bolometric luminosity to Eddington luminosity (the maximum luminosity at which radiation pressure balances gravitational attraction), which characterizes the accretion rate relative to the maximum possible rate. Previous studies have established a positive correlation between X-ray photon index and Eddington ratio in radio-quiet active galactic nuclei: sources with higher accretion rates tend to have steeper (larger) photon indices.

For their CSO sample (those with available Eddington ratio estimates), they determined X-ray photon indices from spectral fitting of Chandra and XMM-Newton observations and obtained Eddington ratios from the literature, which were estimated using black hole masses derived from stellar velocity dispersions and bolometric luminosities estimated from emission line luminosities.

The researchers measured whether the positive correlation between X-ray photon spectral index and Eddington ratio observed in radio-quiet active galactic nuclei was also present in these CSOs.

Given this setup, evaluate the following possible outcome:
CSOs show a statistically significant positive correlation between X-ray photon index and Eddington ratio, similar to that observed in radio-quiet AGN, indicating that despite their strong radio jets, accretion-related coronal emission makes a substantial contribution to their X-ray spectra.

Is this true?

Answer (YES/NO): NO